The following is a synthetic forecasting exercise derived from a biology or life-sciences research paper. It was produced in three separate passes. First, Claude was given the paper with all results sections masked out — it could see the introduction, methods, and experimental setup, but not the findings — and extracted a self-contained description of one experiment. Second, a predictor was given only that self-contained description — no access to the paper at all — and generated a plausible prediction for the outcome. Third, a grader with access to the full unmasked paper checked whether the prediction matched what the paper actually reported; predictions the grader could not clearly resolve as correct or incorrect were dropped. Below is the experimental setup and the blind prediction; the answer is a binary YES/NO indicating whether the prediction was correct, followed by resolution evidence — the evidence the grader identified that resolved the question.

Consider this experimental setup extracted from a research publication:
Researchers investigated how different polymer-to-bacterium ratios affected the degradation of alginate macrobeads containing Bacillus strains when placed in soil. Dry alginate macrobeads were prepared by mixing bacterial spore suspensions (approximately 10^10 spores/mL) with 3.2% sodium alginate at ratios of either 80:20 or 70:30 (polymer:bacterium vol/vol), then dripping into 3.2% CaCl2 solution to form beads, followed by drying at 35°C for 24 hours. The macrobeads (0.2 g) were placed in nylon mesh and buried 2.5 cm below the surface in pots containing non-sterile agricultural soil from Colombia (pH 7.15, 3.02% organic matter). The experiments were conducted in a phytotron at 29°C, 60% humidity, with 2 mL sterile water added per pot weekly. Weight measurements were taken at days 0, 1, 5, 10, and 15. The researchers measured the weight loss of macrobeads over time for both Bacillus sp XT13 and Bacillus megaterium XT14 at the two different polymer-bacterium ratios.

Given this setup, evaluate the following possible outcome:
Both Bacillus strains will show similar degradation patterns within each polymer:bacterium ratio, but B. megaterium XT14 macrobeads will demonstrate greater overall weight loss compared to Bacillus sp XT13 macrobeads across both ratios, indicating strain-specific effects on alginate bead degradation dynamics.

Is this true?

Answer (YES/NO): NO